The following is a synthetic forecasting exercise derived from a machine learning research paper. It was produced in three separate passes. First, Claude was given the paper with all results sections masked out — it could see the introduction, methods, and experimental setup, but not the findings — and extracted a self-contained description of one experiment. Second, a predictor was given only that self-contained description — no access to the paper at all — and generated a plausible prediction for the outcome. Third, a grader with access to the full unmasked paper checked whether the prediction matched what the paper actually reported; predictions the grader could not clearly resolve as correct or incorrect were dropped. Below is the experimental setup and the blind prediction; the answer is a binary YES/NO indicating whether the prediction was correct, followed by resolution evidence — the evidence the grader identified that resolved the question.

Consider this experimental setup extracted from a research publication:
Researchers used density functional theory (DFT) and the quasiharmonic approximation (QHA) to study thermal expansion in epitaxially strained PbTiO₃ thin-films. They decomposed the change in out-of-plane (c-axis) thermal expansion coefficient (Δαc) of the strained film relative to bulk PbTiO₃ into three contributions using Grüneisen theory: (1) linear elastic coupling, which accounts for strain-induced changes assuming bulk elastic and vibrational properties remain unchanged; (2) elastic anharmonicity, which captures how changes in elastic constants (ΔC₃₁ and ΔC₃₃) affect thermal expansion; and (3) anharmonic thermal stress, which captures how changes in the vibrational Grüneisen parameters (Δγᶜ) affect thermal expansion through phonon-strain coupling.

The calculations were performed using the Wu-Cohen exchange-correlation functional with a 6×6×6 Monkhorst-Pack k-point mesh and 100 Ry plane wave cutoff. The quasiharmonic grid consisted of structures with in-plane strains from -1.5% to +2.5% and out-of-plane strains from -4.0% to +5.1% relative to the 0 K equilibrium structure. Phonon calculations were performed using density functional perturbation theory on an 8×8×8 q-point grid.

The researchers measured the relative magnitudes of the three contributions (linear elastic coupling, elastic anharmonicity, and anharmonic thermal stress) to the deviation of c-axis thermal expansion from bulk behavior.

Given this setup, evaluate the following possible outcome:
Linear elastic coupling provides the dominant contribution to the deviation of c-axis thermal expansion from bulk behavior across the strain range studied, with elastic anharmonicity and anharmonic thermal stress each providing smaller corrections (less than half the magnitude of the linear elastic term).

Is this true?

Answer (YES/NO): NO